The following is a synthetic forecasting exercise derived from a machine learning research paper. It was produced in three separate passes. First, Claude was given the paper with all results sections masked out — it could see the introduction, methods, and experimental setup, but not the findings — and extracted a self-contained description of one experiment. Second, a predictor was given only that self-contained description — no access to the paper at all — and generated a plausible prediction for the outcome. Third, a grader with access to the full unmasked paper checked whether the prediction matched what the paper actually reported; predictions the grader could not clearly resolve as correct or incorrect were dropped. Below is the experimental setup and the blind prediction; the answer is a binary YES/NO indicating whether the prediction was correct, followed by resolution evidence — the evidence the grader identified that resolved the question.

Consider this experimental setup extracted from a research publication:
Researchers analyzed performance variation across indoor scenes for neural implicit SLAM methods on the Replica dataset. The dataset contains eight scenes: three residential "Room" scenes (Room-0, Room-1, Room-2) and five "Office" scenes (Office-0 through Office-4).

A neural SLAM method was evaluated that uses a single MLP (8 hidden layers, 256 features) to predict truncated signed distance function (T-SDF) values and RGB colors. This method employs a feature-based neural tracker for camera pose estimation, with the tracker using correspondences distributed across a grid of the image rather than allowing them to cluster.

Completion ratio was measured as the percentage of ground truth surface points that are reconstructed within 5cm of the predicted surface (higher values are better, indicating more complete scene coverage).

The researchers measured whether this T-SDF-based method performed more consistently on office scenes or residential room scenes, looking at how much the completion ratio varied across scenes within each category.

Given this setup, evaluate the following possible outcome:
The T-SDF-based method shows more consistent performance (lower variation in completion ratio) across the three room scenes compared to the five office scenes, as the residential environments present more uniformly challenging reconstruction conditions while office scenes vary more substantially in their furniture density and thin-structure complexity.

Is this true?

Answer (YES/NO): NO